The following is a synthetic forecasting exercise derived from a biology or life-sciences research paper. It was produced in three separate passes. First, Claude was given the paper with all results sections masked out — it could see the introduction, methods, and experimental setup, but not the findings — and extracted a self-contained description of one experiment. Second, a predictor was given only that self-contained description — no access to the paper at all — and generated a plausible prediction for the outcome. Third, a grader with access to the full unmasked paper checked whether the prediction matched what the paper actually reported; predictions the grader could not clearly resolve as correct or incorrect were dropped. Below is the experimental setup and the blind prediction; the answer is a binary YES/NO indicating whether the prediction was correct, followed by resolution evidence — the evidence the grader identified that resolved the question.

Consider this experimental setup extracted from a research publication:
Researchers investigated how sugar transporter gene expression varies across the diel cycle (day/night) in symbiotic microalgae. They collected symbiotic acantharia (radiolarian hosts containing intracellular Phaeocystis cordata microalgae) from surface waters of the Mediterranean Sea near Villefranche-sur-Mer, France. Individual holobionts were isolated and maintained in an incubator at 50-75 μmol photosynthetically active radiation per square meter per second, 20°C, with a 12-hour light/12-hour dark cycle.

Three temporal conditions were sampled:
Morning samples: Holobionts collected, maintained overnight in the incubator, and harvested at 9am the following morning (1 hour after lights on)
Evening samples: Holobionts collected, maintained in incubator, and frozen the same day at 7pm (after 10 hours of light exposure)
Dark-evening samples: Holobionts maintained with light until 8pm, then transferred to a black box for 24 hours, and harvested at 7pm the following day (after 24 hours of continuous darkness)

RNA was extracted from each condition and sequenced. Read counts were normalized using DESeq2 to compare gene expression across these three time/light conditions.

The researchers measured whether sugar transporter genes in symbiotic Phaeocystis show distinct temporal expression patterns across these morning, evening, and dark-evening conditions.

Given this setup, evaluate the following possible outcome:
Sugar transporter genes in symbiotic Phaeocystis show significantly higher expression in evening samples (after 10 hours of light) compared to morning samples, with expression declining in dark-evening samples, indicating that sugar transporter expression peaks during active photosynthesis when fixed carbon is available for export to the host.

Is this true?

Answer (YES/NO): NO